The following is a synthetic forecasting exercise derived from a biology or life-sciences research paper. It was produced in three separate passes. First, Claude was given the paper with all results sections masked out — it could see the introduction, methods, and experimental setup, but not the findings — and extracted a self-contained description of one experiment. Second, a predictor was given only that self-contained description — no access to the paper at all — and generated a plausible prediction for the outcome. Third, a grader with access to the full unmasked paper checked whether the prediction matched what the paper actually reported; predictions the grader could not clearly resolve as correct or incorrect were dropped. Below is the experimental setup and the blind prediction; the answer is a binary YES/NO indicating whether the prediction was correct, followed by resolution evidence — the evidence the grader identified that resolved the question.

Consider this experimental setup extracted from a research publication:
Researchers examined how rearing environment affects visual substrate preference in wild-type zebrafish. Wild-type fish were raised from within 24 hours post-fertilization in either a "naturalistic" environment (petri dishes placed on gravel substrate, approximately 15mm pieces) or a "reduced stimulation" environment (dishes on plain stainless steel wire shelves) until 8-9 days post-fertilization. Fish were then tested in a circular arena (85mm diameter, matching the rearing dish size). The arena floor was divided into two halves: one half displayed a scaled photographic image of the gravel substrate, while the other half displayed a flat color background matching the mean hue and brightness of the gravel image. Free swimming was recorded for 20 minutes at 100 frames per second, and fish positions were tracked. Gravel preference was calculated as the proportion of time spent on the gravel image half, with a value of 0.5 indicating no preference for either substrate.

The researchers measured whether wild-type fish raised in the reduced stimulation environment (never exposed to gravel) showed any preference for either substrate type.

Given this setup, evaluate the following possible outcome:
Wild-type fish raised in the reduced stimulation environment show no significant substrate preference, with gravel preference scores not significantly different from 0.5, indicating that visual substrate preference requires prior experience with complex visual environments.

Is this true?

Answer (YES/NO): NO